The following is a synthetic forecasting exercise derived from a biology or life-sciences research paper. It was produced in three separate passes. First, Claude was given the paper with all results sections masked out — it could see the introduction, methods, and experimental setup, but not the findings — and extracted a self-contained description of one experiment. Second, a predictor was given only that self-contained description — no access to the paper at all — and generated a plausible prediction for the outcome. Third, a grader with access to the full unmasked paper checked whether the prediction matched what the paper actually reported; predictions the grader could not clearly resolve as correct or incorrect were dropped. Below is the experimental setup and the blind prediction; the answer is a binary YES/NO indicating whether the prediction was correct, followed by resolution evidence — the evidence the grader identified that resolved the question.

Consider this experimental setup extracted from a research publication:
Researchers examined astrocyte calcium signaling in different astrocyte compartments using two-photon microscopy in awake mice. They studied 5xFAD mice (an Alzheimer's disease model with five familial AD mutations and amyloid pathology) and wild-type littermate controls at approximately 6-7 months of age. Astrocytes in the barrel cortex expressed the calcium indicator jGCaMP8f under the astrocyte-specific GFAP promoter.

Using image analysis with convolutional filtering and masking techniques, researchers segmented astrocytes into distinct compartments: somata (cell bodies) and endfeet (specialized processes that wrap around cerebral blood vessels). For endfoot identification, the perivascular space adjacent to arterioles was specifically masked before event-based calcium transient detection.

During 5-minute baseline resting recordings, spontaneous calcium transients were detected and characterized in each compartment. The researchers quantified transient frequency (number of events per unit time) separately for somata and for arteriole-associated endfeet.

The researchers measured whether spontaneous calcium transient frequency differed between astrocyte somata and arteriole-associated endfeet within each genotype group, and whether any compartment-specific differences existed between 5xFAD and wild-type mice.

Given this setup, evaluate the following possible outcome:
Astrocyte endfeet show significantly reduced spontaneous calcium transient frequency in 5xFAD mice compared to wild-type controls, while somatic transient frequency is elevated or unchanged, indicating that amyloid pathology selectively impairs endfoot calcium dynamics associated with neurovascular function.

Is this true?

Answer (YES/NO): NO